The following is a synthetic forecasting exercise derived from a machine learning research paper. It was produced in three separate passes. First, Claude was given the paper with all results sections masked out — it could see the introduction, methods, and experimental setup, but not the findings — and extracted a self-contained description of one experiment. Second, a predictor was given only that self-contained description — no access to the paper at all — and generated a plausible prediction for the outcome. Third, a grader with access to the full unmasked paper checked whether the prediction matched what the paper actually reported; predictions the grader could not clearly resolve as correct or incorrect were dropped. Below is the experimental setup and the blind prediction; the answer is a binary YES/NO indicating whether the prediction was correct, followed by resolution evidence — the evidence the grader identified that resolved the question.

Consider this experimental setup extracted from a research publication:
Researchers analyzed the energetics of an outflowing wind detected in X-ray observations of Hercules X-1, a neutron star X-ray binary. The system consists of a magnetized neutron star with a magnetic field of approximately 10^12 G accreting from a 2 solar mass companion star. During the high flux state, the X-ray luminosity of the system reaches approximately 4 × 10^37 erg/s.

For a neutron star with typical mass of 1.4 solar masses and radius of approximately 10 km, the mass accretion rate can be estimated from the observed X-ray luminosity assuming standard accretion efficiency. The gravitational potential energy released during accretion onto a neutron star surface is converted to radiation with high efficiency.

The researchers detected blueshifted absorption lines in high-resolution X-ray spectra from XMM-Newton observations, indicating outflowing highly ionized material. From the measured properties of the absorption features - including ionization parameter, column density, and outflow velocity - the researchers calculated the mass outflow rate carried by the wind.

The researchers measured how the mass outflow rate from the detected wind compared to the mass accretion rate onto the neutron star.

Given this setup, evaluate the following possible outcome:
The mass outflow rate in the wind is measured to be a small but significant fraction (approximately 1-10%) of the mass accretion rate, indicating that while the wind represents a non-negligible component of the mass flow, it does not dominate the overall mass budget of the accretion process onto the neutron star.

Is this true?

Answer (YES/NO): NO